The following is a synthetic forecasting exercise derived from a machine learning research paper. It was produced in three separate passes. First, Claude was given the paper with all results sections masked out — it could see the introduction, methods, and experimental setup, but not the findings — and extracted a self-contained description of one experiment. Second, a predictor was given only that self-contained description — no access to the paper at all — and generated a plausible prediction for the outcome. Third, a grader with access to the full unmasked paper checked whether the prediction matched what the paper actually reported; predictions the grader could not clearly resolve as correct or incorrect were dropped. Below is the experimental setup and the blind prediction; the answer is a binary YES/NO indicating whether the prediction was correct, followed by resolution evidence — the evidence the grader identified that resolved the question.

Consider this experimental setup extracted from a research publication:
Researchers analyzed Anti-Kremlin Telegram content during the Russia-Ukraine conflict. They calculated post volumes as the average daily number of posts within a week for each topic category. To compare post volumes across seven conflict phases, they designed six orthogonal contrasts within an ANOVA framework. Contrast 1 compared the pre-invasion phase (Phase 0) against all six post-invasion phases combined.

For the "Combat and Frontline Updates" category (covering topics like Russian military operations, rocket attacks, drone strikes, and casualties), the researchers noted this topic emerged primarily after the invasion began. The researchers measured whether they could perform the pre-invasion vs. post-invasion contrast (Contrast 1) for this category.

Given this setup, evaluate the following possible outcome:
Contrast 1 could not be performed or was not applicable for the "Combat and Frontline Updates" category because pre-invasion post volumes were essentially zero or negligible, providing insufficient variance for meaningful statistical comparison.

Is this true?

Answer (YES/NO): YES